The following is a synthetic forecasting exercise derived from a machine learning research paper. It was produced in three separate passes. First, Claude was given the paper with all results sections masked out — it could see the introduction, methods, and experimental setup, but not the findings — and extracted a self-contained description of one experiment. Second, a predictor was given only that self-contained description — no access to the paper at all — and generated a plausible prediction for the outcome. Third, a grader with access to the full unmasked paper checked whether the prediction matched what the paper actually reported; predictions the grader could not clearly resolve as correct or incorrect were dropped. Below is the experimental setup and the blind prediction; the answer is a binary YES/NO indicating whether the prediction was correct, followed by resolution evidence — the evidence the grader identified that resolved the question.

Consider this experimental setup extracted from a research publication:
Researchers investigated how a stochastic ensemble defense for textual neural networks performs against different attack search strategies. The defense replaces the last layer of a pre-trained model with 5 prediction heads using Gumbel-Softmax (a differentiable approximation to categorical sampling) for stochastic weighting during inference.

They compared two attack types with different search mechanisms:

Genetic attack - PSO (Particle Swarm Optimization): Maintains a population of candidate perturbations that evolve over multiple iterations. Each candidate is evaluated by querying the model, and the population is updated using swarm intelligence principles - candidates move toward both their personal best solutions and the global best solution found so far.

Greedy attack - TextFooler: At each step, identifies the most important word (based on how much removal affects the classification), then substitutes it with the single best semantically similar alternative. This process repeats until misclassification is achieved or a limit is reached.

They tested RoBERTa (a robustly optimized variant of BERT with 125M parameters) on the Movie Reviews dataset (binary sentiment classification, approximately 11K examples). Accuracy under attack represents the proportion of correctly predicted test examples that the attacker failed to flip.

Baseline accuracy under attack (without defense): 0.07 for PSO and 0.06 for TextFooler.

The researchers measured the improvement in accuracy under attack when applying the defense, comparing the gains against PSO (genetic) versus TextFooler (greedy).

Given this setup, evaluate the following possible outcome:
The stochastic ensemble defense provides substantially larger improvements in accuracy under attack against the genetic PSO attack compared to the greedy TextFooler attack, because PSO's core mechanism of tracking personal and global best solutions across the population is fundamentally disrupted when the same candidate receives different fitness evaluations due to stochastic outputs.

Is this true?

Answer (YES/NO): NO